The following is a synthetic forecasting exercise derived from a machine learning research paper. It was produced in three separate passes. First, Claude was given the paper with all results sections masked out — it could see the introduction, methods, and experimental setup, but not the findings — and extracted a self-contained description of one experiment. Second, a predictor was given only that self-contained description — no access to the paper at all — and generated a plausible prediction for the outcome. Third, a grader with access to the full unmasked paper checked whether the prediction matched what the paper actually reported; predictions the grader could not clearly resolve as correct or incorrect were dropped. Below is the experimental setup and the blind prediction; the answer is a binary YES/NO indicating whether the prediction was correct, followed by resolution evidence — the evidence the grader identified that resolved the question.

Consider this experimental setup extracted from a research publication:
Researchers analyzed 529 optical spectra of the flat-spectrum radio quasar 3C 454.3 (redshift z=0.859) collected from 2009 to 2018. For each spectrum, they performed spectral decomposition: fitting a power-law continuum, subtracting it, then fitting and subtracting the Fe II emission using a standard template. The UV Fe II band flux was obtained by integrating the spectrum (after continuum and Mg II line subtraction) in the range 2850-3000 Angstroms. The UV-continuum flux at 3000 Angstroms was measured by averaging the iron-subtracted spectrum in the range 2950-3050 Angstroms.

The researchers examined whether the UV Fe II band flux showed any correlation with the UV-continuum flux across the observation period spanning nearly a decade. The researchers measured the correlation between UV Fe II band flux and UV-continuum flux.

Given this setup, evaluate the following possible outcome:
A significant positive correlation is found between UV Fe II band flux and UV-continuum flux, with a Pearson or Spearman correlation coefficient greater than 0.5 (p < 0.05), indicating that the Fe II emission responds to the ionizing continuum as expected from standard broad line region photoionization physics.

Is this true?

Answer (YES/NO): NO